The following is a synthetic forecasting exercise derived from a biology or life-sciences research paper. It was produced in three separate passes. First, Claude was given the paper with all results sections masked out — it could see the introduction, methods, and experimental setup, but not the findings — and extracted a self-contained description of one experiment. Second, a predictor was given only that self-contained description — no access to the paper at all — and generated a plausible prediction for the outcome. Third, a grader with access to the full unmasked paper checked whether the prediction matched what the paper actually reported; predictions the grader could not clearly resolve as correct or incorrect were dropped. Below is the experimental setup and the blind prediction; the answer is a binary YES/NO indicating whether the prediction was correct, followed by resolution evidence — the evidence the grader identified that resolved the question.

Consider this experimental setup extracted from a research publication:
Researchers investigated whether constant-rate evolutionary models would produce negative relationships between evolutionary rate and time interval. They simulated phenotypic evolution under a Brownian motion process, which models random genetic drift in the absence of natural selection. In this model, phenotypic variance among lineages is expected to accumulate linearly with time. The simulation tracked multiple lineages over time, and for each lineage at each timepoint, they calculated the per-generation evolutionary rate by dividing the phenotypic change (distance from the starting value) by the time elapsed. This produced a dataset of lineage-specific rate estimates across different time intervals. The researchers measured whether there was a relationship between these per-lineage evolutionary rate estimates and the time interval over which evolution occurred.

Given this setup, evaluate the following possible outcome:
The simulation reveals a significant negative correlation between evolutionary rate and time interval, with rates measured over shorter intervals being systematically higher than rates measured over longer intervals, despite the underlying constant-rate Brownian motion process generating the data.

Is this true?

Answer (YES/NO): YES